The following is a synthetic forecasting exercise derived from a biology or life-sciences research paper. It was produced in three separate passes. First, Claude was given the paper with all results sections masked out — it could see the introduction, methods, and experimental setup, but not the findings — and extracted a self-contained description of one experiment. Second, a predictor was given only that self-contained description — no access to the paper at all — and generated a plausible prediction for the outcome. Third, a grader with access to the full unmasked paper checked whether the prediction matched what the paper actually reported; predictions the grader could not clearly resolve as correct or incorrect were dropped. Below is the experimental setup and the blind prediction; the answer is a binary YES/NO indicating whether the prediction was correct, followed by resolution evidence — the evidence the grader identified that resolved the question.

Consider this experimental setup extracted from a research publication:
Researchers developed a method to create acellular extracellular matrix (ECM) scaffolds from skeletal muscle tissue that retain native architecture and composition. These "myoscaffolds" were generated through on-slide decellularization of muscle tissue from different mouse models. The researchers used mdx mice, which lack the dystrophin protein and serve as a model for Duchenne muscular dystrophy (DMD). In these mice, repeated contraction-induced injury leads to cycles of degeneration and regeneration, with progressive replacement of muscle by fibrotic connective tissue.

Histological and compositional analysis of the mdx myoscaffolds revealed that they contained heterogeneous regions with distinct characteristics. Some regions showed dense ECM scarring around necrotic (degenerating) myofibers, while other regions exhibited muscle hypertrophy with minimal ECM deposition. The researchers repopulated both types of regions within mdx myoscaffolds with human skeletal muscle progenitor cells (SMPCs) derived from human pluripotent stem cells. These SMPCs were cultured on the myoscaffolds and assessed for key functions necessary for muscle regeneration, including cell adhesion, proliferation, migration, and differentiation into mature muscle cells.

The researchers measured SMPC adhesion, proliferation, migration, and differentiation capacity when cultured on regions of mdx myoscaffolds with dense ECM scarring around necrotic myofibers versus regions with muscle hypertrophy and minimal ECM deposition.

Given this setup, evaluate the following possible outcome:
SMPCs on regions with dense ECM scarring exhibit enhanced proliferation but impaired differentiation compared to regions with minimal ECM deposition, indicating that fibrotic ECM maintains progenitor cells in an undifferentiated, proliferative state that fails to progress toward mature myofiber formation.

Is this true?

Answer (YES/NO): NO